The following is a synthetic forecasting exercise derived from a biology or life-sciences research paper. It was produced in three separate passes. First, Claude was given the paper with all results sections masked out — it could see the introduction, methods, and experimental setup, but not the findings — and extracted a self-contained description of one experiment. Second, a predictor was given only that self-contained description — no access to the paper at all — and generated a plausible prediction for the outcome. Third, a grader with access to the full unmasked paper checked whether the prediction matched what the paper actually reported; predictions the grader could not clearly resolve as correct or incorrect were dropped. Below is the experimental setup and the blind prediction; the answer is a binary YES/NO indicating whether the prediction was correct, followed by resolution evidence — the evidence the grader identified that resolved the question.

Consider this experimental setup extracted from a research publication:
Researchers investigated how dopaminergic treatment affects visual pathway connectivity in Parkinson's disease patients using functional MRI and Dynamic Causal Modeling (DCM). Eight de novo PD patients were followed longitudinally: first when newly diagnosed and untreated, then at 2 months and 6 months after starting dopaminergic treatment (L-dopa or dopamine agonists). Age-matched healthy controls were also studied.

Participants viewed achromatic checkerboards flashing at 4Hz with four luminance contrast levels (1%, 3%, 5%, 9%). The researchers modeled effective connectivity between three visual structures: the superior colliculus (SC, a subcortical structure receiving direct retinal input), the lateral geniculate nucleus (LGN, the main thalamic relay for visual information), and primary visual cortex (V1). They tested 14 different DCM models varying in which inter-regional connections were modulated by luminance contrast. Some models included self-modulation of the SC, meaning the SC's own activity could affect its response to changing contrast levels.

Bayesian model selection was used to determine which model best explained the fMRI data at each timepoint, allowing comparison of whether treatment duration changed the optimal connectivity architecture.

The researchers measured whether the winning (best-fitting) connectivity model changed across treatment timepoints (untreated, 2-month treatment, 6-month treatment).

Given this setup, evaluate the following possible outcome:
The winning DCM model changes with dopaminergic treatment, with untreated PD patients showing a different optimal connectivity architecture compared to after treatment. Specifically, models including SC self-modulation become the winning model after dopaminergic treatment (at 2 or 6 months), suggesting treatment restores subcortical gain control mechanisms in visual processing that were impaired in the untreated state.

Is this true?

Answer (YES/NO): NO